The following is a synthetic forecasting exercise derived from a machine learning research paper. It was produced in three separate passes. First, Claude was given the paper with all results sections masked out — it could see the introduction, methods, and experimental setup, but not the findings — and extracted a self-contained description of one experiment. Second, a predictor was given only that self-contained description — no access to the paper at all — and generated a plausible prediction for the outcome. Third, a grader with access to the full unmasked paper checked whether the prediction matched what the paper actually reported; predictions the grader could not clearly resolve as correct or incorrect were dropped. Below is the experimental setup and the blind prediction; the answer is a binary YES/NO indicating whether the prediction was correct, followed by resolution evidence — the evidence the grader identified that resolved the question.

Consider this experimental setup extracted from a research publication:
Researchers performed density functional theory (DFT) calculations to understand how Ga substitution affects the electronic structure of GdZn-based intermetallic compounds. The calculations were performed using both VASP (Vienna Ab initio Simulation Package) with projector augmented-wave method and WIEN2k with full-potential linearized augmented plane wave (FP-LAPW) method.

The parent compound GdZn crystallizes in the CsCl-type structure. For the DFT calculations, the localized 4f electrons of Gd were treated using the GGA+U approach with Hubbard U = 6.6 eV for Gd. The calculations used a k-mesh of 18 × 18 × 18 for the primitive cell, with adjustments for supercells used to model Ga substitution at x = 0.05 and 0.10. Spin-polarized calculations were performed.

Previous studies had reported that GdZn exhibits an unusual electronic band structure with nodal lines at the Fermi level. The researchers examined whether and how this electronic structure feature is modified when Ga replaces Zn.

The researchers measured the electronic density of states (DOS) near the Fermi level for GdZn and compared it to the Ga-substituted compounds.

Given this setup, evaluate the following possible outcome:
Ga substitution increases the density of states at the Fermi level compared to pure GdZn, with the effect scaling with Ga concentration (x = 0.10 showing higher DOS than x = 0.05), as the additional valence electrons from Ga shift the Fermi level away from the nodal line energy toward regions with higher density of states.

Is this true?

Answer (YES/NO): NO